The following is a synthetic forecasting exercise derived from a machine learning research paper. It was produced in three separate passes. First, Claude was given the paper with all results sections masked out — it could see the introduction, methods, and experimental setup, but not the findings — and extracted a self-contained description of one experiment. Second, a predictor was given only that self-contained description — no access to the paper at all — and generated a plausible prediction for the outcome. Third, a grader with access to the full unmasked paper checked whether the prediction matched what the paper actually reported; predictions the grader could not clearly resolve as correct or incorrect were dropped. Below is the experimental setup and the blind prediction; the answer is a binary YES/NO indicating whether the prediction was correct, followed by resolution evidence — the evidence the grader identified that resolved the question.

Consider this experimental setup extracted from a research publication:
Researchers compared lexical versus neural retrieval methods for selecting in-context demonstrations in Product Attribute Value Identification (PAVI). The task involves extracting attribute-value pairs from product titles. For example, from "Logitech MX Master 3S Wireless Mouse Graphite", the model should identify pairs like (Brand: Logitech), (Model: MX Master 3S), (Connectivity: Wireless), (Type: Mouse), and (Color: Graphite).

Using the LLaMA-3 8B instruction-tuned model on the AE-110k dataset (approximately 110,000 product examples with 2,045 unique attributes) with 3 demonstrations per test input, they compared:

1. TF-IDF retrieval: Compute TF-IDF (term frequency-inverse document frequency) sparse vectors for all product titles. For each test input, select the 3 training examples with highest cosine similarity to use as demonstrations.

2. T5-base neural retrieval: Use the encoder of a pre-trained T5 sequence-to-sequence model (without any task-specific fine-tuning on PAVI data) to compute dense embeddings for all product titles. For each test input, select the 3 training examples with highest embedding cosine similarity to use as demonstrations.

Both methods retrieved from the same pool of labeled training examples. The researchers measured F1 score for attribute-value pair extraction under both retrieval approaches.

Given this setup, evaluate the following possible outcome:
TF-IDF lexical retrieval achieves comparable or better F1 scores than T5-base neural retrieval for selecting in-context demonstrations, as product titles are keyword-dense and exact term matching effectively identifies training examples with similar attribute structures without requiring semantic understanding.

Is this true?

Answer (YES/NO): NO